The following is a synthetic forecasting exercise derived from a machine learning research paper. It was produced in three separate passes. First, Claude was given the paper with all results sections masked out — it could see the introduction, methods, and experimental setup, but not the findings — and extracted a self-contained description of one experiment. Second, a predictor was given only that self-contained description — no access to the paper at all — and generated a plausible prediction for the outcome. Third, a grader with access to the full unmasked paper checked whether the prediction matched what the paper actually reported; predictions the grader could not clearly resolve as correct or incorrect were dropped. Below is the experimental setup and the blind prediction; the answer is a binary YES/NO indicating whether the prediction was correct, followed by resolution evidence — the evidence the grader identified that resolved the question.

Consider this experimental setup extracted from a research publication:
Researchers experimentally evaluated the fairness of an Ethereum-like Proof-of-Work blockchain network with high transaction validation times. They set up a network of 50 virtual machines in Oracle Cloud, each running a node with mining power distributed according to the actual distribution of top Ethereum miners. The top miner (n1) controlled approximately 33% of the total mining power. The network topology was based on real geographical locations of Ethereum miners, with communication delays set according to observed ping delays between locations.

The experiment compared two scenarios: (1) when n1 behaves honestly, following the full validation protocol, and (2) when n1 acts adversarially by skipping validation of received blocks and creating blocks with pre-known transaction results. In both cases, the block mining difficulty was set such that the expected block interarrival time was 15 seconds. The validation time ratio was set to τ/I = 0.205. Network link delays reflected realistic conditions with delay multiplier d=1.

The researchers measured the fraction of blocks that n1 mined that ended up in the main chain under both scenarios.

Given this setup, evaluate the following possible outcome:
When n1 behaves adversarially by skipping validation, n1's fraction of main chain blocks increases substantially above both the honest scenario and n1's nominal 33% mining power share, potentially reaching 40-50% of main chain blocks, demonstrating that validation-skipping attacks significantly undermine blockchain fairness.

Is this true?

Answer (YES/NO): NO